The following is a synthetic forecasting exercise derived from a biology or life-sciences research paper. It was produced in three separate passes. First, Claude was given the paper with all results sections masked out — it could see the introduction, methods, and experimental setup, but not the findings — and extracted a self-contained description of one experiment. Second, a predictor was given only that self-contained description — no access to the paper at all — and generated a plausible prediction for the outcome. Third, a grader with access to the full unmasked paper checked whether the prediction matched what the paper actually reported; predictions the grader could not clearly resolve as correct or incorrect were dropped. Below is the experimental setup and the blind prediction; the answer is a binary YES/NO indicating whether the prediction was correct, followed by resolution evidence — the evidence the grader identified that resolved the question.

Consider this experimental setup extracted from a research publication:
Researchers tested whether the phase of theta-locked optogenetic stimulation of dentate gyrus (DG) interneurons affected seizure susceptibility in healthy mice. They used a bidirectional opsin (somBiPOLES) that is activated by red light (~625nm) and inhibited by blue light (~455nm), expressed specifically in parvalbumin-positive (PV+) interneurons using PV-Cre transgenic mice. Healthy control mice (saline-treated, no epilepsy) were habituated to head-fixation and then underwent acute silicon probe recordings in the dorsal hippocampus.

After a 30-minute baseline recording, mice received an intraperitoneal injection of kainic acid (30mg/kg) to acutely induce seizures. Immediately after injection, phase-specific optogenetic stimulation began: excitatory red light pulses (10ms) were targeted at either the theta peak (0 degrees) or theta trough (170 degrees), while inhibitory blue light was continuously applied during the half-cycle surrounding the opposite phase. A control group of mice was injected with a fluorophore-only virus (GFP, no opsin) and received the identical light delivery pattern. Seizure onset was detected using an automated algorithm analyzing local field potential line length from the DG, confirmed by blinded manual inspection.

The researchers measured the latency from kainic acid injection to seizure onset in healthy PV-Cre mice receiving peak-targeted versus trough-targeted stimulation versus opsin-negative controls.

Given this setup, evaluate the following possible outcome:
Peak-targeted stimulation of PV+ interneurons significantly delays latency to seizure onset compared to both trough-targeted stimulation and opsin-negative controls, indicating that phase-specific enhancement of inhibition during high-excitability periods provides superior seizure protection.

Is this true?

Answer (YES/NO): NO